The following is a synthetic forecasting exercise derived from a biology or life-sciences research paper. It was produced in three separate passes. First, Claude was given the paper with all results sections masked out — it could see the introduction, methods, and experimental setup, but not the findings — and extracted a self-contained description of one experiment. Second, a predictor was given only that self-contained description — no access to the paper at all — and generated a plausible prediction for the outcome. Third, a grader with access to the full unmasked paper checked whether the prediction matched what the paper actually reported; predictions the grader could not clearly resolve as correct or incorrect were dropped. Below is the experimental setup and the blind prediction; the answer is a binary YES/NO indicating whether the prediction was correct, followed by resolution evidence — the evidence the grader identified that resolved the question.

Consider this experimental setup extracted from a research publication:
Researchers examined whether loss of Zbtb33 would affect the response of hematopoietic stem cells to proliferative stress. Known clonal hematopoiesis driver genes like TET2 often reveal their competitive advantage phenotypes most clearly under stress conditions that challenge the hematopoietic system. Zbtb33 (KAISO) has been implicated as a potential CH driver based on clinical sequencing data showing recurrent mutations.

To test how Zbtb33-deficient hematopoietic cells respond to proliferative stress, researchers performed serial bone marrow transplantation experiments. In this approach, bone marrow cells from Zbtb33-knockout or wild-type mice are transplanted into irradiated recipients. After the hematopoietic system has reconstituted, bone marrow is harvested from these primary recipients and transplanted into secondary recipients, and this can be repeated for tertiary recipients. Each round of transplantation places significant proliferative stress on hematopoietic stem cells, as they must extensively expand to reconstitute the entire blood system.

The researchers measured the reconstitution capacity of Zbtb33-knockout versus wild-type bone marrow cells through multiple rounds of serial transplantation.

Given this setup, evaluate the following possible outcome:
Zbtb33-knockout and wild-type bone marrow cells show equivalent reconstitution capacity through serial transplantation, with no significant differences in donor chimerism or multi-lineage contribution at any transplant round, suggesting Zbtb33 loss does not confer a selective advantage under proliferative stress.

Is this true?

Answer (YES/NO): NO